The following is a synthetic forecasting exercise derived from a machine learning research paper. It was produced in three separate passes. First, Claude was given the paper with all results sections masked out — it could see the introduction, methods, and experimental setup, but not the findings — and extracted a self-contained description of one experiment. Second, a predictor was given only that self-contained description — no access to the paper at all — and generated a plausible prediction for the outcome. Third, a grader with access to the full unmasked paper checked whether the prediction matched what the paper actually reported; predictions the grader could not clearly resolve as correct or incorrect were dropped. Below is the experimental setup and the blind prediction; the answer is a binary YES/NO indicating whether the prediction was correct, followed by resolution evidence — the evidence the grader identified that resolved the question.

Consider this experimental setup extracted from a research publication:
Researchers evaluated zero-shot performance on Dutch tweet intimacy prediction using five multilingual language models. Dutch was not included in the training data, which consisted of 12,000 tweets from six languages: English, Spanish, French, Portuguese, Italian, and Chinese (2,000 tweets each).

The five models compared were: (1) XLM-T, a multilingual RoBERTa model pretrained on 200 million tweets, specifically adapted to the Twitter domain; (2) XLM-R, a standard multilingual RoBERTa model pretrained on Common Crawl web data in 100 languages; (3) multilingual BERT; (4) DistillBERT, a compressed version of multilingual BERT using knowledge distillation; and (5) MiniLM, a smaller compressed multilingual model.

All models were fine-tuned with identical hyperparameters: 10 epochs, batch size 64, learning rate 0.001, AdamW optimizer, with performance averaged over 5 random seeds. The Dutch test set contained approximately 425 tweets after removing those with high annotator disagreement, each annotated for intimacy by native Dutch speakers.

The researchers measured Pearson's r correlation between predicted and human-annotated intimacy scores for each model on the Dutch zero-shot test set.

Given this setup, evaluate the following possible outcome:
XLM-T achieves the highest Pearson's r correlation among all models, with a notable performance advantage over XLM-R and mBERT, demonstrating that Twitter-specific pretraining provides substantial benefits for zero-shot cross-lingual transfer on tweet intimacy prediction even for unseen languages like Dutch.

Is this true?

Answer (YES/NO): NO